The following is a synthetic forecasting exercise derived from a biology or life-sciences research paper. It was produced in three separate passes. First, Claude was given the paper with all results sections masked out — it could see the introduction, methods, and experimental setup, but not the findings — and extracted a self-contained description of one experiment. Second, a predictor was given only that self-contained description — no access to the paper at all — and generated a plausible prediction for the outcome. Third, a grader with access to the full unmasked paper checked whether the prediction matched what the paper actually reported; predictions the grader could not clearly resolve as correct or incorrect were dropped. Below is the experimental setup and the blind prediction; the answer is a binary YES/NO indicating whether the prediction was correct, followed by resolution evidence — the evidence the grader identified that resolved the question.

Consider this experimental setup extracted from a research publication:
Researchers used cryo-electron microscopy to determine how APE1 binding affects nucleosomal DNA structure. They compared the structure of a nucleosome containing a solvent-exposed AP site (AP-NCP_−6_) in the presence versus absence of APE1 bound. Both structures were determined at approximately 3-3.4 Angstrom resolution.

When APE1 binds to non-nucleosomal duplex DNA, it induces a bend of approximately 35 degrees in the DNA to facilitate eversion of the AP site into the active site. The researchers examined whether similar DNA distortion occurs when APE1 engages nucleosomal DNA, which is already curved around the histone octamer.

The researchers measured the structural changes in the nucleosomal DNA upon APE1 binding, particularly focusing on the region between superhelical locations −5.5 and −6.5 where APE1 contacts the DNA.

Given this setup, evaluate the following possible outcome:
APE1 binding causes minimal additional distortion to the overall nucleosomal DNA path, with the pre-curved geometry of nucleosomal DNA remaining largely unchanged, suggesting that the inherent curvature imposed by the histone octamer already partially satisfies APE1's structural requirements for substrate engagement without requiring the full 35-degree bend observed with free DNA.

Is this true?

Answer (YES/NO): NO